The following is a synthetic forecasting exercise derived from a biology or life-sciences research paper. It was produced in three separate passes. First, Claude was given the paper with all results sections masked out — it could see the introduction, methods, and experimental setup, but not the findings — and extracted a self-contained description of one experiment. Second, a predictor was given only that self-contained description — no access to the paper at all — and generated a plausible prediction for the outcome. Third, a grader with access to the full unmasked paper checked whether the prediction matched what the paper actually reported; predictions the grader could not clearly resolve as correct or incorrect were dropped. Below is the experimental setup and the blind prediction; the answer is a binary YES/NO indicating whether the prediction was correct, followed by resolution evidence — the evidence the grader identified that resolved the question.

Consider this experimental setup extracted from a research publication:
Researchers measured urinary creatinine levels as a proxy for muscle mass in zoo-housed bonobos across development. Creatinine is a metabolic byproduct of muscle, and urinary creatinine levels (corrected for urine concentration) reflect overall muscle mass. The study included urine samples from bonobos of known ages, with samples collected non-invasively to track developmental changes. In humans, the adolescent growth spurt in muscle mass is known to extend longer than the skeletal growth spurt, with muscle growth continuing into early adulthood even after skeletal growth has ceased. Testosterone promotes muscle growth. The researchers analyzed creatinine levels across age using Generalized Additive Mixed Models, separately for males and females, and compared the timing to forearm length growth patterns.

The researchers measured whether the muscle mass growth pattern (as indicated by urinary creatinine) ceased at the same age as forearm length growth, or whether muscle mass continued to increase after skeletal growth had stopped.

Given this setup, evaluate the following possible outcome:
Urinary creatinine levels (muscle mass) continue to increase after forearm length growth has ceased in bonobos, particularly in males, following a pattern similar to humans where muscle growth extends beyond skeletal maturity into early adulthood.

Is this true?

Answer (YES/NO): YES